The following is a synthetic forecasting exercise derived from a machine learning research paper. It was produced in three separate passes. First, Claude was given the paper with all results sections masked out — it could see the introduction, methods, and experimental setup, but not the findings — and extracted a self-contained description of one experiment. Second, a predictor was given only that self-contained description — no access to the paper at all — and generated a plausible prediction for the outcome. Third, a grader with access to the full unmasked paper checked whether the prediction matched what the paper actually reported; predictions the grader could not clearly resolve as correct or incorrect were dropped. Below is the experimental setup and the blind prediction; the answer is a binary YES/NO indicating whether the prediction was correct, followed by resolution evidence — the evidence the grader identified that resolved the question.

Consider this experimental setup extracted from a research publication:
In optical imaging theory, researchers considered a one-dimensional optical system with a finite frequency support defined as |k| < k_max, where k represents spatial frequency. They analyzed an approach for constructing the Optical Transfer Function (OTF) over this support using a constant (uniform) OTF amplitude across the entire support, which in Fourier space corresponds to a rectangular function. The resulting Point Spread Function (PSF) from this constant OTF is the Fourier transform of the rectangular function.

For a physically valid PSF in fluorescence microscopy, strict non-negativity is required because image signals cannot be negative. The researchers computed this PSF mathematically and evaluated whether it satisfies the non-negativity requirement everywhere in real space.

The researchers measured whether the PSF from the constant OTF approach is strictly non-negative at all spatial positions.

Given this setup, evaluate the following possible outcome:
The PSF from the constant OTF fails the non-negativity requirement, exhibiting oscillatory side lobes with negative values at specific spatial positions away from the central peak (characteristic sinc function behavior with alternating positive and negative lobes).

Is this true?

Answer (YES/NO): YES